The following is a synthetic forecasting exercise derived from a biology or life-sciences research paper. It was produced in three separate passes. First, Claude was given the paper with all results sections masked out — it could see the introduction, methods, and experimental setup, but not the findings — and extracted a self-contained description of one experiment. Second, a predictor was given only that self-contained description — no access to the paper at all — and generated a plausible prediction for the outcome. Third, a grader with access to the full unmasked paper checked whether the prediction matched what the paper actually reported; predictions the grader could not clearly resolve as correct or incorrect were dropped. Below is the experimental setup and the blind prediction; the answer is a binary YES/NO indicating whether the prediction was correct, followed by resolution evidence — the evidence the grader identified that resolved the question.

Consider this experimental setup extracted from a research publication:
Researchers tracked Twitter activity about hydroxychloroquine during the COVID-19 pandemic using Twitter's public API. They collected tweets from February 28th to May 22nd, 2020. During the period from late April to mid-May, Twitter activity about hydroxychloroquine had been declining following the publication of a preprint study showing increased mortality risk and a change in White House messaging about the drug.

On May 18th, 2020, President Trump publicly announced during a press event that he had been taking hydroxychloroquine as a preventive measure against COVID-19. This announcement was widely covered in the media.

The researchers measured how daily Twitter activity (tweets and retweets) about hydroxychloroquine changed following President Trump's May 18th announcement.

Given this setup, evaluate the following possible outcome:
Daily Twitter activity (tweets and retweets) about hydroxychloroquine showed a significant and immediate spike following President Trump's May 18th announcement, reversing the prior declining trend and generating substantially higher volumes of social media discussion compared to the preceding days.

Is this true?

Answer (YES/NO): YES